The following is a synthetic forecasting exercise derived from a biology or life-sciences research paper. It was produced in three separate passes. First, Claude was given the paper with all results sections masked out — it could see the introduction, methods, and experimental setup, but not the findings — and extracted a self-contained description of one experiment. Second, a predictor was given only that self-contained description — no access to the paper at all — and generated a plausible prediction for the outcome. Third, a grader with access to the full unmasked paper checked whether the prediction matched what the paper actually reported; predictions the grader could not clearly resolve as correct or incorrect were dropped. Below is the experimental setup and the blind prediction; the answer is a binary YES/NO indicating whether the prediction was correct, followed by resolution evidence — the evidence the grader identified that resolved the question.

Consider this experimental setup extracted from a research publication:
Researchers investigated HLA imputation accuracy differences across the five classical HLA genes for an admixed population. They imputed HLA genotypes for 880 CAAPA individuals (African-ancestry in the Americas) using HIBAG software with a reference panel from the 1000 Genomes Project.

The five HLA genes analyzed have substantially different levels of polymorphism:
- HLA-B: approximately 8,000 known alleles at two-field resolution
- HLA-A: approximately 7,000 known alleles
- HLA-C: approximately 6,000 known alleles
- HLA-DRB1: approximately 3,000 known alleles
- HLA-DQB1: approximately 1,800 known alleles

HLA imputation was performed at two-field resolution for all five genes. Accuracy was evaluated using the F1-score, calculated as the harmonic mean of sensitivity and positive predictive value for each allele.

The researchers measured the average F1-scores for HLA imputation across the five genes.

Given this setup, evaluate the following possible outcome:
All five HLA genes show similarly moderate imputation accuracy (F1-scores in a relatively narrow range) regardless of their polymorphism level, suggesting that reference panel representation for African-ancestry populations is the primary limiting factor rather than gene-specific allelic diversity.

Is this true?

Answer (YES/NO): NO